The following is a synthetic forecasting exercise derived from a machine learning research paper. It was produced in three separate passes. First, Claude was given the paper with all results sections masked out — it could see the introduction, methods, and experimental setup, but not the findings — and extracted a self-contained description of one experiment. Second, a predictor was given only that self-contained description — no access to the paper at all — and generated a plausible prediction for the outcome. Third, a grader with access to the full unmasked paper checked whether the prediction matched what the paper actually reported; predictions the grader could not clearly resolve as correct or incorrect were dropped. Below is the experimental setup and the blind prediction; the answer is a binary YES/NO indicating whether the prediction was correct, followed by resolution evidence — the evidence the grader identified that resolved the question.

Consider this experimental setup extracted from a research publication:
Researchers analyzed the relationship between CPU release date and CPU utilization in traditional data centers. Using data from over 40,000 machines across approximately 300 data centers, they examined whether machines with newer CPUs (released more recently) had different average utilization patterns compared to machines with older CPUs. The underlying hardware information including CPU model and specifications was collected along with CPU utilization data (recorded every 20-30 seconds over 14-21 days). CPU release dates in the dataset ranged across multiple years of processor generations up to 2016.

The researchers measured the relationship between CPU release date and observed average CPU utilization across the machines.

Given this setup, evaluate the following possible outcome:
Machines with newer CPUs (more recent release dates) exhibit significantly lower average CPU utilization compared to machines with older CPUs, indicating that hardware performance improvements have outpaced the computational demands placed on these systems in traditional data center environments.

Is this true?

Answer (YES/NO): NO